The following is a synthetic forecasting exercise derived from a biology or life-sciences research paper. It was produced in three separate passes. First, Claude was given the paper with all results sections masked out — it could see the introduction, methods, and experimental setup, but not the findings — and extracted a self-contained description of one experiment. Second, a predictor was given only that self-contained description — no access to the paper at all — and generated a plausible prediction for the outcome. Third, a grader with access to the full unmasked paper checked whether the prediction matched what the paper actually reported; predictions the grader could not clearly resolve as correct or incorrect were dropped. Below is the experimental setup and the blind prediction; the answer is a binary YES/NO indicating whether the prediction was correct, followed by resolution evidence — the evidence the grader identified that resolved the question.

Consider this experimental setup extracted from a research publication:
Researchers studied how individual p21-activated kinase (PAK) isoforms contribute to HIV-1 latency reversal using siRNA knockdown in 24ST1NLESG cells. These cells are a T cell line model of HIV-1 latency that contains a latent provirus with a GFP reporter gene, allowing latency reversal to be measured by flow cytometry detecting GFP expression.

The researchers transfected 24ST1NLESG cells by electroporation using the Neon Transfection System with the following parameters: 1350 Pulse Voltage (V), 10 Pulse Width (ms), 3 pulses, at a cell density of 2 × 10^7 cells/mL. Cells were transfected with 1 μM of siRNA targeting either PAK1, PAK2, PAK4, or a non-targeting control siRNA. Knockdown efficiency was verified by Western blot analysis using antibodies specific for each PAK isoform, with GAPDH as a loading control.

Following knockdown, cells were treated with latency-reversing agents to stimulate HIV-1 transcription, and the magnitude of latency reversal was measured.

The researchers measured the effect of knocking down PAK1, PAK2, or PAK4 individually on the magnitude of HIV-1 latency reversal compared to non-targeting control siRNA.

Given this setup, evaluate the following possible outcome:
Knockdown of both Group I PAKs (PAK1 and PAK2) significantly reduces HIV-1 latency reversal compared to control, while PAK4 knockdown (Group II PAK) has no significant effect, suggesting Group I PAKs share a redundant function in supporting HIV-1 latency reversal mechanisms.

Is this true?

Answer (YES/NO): NO